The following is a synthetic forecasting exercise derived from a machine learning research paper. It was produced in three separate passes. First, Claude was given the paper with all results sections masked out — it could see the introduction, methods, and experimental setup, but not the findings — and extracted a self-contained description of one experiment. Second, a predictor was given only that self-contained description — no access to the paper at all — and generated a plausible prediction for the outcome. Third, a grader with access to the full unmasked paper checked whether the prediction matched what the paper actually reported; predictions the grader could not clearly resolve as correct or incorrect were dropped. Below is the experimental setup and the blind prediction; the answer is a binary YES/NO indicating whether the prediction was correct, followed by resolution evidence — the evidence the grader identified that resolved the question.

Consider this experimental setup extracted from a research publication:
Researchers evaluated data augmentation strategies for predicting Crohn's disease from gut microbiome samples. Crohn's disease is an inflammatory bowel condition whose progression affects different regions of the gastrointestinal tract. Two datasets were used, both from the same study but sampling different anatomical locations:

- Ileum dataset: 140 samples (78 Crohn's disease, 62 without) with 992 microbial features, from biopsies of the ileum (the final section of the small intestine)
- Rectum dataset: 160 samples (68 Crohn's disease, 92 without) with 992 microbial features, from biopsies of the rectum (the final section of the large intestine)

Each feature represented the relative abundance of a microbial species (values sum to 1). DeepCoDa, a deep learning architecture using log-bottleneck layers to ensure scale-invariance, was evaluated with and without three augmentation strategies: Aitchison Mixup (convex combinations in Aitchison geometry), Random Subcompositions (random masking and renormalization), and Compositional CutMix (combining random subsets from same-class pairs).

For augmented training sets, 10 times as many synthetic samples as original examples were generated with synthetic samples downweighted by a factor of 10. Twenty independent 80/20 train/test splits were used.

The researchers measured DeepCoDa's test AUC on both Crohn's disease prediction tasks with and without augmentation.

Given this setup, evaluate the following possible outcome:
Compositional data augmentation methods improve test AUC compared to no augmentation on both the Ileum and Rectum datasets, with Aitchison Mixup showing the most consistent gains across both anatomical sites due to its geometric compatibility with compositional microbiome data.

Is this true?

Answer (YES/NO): NO